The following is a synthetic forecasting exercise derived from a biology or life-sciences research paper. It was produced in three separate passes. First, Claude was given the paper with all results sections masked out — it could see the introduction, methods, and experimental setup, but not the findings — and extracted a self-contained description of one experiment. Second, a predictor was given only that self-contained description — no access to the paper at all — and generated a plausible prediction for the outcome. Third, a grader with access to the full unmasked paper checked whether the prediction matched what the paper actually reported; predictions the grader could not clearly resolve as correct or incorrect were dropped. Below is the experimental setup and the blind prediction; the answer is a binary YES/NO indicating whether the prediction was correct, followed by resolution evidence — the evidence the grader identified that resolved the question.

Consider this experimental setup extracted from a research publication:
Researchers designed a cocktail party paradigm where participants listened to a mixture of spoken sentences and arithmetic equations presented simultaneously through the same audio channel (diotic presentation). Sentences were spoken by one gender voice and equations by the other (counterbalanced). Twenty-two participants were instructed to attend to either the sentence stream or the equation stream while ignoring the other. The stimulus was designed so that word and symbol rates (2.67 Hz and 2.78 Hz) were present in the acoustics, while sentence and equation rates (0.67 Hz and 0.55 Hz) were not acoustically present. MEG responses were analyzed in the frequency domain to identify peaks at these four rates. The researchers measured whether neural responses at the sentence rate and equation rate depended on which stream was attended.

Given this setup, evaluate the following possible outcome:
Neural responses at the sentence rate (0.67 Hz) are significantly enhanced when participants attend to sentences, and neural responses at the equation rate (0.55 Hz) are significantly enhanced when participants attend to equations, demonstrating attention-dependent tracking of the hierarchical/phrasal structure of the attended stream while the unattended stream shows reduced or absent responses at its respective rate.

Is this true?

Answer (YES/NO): YES